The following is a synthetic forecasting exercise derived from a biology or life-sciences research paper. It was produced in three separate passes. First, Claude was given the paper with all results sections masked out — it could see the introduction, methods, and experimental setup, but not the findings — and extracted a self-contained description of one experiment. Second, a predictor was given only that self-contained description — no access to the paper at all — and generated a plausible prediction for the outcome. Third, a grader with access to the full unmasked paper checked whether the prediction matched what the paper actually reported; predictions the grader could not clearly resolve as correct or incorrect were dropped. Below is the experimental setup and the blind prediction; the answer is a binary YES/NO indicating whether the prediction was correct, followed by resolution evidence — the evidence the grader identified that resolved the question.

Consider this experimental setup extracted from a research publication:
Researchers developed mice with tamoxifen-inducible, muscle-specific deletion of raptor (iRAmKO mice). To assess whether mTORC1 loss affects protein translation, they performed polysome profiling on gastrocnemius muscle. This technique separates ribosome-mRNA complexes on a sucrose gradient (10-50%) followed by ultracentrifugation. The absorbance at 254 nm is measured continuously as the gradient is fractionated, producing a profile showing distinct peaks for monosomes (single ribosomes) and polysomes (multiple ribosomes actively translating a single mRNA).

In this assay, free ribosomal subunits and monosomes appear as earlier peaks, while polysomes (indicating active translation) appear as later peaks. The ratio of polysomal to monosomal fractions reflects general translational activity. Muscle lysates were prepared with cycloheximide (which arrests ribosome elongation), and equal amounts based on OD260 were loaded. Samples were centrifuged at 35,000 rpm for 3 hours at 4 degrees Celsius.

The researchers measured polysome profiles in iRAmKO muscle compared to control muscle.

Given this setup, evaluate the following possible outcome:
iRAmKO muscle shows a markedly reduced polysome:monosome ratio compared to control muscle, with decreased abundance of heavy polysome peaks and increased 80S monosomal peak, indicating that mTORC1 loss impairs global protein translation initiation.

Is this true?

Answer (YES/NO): NO